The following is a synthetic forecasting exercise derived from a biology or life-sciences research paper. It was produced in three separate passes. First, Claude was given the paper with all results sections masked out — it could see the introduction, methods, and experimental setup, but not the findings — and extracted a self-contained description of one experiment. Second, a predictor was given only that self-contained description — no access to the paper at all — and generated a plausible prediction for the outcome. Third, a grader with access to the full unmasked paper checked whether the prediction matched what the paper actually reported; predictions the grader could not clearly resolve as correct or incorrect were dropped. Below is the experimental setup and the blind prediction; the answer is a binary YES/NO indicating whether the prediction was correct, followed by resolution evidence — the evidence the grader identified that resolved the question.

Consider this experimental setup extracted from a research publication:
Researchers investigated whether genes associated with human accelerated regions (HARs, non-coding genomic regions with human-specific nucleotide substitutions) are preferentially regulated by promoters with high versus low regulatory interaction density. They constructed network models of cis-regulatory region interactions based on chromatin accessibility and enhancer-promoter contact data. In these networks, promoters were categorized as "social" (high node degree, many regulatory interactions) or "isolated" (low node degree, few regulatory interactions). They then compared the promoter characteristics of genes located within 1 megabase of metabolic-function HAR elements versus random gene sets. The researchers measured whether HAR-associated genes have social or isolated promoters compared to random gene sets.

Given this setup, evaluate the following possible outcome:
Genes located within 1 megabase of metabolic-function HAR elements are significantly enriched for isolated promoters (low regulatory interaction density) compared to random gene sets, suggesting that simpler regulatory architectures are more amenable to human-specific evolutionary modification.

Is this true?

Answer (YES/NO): NO